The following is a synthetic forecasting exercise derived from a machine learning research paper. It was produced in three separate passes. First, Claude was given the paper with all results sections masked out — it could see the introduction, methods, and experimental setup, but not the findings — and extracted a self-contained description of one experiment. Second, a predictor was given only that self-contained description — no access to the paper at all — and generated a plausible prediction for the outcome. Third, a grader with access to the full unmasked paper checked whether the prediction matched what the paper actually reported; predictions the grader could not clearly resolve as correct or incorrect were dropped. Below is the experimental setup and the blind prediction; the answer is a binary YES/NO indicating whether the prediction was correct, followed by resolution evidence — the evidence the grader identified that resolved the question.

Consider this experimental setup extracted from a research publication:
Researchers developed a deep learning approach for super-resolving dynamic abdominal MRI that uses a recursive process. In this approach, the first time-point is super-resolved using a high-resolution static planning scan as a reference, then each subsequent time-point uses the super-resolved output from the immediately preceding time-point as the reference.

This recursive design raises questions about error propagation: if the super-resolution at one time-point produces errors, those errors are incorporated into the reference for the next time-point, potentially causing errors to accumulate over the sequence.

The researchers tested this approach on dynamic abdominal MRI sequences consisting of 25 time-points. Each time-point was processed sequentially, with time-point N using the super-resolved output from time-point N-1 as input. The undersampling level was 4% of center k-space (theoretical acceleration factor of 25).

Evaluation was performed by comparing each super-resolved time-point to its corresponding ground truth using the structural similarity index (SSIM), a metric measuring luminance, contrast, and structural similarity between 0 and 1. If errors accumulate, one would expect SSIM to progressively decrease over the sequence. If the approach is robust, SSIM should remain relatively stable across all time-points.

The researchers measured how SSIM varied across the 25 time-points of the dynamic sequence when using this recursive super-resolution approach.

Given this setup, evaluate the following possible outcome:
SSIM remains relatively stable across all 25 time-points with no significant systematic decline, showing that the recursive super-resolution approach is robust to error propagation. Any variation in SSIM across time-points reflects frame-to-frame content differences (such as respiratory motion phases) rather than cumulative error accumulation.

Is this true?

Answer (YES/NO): NO